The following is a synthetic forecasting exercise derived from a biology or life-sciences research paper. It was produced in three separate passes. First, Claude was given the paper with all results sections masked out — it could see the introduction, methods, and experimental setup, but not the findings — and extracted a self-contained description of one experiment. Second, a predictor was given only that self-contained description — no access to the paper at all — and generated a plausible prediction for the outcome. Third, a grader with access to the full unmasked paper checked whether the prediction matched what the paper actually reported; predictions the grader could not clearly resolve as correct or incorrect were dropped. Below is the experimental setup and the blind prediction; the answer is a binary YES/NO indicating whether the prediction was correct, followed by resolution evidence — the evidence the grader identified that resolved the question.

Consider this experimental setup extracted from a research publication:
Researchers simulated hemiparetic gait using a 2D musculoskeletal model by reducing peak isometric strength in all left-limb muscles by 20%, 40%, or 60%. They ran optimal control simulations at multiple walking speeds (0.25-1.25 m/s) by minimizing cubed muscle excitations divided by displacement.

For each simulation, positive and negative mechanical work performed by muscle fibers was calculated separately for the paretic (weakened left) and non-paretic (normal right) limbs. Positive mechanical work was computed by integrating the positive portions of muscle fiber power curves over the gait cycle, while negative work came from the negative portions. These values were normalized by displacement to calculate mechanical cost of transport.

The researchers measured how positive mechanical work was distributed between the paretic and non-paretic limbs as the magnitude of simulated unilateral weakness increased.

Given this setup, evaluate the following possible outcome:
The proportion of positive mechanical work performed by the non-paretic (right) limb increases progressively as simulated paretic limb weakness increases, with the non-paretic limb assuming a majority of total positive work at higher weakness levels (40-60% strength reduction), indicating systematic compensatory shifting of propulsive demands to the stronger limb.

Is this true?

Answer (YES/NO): NO